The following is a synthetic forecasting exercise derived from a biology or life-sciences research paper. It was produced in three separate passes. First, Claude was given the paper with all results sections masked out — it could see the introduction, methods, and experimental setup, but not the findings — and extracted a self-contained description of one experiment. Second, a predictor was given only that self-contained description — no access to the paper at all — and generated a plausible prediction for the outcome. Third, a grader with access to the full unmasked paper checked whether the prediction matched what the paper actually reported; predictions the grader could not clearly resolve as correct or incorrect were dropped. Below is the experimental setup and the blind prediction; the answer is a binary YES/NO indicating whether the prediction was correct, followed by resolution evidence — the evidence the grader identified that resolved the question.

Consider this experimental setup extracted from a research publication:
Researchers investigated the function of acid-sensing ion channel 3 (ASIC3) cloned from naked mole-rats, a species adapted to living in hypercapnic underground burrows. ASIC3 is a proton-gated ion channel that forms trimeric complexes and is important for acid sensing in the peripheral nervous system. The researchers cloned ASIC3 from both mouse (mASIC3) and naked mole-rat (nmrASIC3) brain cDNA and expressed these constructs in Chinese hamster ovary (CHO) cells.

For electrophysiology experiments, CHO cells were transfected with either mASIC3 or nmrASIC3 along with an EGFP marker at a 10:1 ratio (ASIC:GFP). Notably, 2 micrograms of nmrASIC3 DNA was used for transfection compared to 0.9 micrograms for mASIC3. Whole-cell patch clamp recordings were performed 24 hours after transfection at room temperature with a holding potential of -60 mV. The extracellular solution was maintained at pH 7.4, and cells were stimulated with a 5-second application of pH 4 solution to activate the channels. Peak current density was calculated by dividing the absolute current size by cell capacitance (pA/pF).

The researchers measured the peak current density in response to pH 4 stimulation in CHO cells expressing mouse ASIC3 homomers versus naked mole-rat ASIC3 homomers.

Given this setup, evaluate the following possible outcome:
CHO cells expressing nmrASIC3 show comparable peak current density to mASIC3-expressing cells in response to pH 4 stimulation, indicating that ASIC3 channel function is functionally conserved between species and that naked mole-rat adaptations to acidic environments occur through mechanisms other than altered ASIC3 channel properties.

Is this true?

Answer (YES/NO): NO